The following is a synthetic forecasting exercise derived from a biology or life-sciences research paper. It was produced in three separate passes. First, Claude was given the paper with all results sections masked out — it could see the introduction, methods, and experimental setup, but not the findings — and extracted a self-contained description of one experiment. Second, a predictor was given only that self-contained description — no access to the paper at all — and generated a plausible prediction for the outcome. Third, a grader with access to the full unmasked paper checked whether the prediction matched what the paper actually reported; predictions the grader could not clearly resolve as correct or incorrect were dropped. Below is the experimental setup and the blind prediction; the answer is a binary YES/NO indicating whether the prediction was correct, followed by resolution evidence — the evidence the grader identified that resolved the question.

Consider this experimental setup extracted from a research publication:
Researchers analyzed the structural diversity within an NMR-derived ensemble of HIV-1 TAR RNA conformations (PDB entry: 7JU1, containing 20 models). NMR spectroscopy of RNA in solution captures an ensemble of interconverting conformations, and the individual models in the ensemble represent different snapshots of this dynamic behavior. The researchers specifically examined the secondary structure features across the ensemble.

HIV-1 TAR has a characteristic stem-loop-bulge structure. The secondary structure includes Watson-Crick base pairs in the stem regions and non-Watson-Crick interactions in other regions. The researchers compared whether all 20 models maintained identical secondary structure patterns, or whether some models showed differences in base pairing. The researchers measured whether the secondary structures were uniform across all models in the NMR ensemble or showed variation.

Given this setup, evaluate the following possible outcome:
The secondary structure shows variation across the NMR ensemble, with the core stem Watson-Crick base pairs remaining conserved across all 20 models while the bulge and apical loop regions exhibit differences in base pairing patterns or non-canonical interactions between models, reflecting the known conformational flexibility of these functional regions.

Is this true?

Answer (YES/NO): YES